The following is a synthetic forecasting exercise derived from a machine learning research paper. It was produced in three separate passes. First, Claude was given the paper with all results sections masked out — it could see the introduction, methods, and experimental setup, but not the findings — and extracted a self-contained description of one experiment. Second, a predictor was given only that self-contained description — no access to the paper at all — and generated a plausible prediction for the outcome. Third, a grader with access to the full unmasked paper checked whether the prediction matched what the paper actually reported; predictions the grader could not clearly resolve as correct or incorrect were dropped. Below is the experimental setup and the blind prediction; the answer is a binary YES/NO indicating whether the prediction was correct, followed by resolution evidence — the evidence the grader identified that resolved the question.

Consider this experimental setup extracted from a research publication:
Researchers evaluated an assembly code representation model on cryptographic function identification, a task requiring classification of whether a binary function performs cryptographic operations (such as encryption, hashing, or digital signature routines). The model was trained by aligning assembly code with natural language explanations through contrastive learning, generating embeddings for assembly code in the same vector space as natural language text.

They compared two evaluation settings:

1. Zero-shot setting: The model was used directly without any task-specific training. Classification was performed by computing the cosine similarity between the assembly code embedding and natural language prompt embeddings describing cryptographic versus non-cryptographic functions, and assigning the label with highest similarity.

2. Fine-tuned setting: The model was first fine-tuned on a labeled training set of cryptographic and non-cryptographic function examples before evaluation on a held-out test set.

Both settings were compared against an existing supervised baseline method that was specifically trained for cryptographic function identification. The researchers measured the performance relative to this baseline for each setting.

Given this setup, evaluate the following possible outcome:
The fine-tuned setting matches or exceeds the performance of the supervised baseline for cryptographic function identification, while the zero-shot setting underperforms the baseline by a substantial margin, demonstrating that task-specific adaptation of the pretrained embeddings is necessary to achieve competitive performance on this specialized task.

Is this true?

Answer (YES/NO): NO